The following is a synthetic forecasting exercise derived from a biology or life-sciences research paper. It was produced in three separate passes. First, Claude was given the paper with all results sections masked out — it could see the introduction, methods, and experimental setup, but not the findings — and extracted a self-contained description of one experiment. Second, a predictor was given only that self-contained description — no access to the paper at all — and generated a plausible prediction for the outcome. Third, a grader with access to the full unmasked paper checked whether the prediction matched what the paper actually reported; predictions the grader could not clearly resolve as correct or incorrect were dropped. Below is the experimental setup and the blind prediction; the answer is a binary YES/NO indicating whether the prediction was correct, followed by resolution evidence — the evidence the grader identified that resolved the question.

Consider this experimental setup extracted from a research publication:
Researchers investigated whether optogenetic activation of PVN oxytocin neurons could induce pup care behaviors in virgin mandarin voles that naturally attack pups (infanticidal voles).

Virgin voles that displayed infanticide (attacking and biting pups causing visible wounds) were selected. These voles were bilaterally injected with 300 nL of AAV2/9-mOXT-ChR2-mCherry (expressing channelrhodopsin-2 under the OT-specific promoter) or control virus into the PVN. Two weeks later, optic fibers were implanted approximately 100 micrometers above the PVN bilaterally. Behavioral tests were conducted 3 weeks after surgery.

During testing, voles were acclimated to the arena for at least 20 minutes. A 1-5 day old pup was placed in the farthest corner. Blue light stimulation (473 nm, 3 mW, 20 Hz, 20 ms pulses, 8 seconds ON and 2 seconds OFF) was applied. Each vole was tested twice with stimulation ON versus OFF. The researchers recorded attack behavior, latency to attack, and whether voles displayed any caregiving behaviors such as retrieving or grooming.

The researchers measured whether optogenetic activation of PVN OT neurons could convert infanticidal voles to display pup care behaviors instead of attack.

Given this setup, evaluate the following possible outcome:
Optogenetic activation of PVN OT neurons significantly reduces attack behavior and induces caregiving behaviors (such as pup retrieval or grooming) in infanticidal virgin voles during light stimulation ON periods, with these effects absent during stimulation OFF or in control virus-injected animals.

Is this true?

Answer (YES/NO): NO